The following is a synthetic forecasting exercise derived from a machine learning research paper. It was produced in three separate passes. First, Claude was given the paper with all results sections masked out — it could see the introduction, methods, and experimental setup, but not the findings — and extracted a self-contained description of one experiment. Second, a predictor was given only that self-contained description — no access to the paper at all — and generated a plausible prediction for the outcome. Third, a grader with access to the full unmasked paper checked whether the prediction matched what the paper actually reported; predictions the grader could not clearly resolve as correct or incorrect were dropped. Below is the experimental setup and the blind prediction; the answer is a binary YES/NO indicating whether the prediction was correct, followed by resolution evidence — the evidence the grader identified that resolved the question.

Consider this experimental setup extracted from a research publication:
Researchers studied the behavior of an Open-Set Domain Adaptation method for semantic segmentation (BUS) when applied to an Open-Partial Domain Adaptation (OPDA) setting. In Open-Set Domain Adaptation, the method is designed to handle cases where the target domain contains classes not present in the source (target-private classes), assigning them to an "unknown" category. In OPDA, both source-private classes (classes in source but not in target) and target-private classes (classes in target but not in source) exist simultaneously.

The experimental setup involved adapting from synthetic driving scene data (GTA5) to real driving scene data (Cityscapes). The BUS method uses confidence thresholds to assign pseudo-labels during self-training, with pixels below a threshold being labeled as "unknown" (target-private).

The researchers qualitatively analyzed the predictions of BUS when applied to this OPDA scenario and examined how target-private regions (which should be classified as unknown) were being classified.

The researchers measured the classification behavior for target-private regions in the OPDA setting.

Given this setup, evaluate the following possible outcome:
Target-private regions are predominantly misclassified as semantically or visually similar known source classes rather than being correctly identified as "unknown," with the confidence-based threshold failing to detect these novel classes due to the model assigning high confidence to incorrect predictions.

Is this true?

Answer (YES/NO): NO